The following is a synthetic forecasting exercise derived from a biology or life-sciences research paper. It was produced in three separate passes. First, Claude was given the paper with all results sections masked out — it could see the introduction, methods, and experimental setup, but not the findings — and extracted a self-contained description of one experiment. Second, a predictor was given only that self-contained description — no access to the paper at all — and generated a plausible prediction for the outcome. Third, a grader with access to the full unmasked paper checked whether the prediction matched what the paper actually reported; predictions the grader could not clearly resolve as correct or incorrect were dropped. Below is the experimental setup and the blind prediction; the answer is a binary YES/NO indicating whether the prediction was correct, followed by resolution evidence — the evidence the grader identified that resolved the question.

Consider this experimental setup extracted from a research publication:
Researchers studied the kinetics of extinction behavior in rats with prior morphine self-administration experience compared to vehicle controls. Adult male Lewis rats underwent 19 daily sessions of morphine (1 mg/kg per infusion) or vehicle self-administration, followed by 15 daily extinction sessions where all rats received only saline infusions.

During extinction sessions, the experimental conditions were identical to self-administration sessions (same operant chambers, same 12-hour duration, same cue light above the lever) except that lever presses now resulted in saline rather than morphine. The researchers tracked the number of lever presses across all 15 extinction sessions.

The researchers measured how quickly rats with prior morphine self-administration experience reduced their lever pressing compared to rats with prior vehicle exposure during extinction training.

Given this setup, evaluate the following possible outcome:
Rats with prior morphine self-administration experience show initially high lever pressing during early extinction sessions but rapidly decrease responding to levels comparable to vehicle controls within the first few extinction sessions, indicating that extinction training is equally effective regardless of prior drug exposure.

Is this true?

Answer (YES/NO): YES